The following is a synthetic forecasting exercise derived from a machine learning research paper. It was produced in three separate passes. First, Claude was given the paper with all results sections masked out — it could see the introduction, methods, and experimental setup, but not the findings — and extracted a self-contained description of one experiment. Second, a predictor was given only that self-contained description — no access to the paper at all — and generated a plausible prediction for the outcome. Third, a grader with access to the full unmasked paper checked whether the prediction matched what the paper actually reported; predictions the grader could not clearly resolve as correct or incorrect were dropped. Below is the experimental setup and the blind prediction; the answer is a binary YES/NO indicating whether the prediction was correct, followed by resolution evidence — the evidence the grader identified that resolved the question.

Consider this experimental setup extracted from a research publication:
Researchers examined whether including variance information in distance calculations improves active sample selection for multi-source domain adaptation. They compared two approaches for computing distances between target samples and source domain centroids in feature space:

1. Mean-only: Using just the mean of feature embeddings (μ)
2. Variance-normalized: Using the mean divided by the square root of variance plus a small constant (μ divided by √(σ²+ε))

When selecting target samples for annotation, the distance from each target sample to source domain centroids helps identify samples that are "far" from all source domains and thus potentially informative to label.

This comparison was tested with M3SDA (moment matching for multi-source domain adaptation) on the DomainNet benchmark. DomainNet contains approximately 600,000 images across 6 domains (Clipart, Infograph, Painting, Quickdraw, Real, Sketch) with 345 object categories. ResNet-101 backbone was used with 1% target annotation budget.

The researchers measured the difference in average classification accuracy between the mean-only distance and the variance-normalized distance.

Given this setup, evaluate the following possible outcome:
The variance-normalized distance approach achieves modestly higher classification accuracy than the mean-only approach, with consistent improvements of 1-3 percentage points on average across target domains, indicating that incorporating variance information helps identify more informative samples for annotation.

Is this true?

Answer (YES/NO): YES